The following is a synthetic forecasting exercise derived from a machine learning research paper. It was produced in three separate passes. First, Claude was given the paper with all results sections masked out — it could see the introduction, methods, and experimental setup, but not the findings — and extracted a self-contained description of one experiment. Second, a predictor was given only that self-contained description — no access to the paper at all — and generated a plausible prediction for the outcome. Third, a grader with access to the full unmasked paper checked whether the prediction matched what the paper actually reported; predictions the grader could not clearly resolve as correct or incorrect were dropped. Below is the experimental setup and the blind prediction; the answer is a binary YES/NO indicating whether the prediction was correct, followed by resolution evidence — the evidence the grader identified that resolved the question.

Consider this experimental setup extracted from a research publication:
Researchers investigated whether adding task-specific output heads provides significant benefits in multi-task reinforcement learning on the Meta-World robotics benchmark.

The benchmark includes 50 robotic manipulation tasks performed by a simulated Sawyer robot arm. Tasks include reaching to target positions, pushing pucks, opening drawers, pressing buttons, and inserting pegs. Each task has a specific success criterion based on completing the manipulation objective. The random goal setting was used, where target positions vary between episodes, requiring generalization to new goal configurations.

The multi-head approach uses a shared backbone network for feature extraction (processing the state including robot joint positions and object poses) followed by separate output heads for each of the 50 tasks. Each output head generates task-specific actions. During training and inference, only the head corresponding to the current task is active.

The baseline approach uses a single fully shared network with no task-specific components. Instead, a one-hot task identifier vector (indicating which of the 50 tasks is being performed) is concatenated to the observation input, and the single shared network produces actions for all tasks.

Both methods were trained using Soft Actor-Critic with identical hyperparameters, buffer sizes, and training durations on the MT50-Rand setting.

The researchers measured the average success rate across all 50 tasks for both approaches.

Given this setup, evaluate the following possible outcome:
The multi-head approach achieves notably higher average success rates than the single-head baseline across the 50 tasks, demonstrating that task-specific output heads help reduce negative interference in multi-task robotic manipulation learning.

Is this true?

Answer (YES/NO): NO